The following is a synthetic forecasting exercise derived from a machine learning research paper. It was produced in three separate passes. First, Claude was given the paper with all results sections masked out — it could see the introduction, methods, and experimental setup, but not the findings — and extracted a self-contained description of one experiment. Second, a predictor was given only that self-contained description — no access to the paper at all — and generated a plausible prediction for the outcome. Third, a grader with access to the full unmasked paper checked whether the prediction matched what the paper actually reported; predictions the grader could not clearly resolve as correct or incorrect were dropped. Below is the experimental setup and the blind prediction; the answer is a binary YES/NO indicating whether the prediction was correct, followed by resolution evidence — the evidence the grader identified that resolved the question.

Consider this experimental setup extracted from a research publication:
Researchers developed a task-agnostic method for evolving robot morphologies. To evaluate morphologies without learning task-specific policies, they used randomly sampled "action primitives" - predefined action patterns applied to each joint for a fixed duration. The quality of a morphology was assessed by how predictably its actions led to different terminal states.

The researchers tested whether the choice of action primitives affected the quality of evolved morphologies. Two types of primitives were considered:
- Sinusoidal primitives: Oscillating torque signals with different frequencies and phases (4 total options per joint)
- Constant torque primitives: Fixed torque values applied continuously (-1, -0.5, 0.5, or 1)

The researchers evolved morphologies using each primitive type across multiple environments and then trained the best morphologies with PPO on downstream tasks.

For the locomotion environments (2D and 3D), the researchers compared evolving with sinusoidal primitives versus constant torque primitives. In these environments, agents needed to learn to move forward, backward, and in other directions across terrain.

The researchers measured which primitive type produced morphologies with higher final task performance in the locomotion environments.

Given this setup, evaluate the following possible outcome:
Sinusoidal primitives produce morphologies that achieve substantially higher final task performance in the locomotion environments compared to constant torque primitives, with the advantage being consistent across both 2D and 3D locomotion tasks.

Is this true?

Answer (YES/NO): NO